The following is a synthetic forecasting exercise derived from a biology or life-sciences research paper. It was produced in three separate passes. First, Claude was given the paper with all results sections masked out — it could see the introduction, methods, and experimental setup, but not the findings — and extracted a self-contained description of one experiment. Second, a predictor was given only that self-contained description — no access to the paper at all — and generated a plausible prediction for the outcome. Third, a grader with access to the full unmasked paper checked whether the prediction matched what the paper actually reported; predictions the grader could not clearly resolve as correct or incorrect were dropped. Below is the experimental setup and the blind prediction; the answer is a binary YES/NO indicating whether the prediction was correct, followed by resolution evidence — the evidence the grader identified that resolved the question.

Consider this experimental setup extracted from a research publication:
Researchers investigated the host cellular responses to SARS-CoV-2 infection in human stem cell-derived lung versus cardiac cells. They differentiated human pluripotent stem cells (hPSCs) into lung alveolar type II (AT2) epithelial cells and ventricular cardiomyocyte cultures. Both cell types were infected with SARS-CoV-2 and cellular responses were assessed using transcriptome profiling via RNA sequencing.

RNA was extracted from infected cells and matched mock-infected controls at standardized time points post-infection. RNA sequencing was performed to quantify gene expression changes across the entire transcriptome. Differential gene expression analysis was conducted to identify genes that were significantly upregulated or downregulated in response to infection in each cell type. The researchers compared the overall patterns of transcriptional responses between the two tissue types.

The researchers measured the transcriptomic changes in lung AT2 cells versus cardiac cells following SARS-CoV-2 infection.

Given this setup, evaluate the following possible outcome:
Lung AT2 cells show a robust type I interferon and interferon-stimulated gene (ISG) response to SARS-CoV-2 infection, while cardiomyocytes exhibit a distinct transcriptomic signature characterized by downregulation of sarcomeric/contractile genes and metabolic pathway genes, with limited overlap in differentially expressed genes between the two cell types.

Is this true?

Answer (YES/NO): NO